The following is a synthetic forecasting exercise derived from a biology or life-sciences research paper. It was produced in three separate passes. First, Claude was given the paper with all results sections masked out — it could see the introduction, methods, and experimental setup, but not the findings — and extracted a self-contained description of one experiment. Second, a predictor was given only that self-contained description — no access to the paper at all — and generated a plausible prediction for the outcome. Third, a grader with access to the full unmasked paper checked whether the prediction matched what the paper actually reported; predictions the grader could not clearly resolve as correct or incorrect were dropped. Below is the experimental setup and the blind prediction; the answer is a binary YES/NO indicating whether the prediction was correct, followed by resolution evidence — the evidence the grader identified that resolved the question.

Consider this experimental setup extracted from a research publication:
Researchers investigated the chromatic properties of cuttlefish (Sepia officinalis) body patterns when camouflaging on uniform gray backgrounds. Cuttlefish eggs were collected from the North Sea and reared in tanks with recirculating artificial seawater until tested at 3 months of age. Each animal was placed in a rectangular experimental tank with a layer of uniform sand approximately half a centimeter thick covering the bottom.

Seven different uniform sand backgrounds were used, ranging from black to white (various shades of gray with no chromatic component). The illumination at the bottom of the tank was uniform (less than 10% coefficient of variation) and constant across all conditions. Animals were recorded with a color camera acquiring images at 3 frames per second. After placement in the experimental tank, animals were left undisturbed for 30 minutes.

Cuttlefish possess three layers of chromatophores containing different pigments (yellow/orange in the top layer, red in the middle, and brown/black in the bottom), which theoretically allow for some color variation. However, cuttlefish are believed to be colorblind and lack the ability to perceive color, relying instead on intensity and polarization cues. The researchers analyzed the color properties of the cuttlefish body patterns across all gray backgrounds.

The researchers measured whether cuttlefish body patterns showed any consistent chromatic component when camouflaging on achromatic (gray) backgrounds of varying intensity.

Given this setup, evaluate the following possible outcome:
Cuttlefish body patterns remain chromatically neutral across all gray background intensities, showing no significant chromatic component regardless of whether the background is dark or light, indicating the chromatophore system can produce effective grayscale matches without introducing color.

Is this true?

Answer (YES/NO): NO